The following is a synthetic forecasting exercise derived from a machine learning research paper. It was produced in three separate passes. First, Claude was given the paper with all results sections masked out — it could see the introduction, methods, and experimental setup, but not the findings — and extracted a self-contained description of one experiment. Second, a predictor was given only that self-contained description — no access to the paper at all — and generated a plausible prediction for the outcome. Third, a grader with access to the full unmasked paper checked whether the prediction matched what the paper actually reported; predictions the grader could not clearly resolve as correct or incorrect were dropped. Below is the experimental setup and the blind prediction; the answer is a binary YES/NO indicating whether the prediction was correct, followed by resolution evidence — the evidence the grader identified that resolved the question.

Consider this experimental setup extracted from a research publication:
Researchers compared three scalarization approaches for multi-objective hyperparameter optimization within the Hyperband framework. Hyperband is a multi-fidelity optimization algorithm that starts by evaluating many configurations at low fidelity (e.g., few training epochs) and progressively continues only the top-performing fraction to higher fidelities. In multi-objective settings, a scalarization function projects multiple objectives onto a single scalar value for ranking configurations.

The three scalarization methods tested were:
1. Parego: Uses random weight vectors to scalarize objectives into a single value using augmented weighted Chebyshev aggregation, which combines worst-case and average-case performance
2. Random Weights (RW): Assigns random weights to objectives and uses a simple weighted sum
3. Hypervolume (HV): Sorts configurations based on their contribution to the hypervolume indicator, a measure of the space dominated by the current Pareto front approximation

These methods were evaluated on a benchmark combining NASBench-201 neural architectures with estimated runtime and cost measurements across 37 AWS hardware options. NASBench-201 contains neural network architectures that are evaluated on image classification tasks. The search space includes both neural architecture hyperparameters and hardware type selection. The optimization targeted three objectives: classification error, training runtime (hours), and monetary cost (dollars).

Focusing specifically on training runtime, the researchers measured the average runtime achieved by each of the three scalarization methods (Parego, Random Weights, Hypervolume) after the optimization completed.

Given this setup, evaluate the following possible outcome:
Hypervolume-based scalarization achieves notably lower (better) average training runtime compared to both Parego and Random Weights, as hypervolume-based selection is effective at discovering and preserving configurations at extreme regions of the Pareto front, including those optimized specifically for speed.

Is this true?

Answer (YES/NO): NO